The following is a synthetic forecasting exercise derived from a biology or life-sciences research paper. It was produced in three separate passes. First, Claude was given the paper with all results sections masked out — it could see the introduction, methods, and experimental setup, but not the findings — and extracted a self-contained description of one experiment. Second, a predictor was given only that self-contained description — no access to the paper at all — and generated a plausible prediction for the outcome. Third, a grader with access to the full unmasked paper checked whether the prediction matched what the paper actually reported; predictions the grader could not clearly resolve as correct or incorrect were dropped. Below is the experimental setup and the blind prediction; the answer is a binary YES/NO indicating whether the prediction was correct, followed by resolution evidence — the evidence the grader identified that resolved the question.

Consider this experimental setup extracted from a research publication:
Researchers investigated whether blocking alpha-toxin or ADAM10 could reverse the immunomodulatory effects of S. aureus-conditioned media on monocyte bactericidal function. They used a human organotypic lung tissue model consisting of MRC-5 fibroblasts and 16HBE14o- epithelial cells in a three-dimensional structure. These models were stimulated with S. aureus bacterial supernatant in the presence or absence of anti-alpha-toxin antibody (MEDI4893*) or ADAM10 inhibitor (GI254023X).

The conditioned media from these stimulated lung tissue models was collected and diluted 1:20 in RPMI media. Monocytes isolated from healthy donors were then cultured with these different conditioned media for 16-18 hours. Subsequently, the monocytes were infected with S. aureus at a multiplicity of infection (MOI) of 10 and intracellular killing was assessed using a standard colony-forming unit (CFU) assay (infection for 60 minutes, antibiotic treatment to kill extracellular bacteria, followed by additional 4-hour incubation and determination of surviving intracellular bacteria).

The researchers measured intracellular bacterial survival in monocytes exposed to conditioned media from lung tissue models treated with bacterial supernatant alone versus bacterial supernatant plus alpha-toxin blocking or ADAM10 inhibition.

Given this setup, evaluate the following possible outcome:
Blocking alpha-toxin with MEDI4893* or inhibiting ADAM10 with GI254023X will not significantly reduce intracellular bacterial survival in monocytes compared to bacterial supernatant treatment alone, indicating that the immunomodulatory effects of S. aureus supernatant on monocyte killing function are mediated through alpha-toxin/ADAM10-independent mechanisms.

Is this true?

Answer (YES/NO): NO